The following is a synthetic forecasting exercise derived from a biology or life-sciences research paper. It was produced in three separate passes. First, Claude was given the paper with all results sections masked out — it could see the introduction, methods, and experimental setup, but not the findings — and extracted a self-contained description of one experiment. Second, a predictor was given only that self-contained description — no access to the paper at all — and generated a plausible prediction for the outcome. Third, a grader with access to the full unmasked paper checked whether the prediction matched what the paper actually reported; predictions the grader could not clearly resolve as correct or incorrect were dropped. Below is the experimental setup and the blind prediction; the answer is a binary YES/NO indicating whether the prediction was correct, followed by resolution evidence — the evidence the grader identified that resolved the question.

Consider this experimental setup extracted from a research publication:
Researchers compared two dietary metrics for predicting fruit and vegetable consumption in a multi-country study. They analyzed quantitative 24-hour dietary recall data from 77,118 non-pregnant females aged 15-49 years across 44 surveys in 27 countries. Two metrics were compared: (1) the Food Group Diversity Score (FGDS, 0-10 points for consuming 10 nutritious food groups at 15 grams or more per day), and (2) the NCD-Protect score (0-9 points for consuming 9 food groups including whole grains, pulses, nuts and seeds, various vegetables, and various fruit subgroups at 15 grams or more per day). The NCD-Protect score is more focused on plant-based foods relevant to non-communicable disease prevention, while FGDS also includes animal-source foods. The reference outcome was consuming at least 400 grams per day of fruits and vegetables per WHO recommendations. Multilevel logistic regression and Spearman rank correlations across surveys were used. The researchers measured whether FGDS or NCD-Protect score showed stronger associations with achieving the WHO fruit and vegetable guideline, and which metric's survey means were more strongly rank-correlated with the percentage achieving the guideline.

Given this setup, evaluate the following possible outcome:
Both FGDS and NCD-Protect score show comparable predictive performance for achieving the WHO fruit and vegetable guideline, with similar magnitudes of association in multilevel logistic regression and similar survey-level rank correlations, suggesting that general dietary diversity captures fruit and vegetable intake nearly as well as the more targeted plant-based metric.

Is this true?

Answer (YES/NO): NO